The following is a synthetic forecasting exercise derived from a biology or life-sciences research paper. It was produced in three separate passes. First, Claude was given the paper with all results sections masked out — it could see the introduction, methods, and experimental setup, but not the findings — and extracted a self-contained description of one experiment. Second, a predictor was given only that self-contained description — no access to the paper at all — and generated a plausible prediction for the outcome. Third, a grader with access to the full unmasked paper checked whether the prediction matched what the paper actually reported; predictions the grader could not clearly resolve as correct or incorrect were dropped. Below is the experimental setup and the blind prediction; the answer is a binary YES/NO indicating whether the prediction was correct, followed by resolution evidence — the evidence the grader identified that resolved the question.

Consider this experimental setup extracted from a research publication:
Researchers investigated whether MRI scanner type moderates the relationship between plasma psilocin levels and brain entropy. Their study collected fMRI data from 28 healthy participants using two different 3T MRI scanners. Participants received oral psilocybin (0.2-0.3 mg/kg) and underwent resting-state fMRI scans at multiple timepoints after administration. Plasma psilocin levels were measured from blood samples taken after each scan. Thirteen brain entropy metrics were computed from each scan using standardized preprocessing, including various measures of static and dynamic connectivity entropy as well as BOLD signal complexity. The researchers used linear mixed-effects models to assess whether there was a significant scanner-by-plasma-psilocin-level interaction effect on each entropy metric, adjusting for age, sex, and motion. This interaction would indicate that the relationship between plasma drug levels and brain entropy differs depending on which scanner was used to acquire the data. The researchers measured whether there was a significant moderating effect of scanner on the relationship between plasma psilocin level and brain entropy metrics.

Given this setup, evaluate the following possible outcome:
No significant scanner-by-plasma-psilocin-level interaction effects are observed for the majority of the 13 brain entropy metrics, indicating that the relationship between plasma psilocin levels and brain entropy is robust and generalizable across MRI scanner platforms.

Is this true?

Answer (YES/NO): NO